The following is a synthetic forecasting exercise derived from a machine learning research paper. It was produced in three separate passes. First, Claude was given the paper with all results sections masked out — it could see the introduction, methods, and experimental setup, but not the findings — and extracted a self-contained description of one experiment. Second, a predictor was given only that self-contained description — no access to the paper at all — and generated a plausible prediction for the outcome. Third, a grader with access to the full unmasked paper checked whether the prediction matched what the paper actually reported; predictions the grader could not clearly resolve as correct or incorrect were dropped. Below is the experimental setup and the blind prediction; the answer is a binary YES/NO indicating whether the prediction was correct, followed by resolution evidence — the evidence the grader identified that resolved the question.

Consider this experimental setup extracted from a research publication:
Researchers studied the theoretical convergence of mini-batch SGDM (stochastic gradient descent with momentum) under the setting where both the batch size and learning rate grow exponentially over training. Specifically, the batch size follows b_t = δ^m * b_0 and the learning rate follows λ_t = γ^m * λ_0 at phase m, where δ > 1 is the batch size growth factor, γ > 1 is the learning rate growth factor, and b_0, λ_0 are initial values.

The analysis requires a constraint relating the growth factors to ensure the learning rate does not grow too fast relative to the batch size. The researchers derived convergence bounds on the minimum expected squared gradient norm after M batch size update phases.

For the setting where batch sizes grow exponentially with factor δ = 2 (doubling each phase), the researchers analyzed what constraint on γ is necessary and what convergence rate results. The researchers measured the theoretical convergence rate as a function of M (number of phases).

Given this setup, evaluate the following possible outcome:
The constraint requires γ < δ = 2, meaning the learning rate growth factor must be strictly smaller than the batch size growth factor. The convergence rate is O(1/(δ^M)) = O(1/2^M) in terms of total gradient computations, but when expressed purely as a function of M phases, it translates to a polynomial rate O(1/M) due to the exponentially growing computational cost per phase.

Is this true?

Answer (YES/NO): NO